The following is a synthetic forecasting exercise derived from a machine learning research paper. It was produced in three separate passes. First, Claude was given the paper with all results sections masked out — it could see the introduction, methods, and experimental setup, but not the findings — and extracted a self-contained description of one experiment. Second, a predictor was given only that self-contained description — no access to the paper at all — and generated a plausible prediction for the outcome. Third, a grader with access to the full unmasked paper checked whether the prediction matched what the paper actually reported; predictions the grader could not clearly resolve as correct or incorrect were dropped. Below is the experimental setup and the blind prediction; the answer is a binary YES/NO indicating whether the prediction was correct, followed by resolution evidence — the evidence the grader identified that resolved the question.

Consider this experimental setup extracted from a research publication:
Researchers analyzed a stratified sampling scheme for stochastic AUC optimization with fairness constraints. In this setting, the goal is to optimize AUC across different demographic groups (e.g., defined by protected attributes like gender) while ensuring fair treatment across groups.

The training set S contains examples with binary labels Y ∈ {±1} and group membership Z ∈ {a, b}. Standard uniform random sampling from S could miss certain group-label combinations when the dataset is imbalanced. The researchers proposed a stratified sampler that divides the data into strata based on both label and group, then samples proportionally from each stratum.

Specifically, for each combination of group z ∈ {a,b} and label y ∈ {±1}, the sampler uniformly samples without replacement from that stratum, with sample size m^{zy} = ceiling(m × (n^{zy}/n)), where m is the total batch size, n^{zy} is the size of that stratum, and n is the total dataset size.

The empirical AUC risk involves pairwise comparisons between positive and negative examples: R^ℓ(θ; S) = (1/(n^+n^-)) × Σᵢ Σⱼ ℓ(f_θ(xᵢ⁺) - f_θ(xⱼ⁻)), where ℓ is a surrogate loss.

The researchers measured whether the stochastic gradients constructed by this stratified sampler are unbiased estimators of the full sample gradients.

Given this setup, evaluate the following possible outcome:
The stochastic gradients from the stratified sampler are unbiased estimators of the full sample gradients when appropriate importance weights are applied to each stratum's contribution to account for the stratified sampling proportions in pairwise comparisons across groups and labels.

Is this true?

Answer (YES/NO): NO